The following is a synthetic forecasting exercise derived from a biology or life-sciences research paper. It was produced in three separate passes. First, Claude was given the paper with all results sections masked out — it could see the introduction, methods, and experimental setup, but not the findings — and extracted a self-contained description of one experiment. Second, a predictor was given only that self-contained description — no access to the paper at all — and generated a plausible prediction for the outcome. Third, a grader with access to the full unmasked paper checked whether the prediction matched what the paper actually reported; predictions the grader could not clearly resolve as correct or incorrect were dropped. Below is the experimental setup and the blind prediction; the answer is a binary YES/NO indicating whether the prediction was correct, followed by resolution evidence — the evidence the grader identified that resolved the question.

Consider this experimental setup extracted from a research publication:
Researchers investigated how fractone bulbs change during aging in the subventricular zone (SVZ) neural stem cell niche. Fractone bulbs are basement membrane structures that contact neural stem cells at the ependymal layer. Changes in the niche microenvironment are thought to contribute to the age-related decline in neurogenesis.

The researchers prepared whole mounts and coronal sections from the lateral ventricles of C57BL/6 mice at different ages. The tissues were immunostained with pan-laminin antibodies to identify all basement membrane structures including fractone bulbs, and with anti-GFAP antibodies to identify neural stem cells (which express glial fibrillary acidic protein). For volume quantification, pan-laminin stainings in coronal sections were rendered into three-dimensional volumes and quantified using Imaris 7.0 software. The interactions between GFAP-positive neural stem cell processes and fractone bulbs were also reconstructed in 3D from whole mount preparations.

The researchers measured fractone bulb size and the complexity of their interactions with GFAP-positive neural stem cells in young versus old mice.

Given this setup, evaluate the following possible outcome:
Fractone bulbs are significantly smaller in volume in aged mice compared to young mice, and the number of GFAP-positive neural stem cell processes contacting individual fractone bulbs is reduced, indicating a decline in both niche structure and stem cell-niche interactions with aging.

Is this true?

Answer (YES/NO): NO